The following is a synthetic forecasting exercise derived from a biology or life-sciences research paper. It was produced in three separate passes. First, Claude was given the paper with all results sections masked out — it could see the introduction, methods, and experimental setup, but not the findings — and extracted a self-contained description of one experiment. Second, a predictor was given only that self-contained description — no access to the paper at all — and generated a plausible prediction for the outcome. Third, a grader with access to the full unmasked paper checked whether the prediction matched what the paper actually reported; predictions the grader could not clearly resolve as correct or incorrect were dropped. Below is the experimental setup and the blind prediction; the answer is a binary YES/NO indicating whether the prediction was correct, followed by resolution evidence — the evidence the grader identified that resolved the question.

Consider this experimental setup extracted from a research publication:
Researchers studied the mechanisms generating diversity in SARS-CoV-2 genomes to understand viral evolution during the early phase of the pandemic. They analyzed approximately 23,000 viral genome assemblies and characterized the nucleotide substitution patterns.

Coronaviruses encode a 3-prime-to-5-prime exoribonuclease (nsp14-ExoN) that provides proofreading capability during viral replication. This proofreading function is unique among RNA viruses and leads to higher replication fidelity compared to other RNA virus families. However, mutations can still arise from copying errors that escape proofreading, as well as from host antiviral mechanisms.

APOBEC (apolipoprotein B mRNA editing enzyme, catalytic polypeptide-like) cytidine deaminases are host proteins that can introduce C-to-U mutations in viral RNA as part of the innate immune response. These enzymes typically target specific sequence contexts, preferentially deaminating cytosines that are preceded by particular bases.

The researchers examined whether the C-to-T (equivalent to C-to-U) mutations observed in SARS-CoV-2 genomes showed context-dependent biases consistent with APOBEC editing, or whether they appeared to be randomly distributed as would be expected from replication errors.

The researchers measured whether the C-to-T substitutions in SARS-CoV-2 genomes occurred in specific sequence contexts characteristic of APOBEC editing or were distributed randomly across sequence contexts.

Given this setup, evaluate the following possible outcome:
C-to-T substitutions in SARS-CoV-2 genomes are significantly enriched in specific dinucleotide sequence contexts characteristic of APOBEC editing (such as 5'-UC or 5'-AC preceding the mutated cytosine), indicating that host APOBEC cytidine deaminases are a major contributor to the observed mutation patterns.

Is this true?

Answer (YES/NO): YES